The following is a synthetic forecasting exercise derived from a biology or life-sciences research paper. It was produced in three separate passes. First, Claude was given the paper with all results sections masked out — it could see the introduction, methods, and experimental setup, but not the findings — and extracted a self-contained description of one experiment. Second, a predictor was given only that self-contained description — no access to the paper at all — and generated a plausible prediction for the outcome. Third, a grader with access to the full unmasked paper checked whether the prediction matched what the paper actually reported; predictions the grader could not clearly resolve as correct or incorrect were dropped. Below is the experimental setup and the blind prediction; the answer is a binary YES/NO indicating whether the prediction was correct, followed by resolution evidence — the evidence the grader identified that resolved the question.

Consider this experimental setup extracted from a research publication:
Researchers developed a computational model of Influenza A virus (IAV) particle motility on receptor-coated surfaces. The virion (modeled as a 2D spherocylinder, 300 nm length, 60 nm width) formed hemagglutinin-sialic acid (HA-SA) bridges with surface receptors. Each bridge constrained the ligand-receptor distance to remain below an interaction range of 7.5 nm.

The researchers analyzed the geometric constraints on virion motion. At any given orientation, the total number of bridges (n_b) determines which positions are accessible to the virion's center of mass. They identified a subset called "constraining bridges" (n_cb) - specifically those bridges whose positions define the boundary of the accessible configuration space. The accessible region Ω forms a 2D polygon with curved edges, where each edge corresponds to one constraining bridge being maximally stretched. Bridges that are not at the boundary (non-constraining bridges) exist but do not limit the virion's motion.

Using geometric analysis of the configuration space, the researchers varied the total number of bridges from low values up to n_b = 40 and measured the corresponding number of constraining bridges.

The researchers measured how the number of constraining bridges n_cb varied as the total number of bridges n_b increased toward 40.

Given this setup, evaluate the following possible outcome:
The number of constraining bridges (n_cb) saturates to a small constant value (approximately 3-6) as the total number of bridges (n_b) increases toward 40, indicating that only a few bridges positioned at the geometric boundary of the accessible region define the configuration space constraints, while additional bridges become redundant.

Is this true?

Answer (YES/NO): YES